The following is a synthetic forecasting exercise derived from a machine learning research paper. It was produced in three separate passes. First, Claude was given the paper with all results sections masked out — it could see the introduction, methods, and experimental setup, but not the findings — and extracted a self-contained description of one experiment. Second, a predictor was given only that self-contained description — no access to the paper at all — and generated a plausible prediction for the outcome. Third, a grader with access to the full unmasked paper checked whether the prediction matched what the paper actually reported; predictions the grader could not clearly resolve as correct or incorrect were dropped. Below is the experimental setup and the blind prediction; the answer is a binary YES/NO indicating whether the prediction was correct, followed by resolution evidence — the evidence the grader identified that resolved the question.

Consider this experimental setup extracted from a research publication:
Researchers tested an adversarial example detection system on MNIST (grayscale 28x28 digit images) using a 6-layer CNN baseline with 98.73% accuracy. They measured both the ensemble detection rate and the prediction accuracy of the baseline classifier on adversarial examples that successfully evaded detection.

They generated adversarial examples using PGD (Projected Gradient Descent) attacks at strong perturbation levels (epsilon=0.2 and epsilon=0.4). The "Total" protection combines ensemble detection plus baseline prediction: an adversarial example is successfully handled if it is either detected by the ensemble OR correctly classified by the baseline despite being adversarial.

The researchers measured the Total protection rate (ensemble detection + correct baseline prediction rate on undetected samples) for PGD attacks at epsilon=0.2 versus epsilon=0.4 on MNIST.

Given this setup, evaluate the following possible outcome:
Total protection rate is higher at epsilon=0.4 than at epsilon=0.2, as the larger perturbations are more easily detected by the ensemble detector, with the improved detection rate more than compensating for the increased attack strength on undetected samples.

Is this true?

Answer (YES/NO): NO